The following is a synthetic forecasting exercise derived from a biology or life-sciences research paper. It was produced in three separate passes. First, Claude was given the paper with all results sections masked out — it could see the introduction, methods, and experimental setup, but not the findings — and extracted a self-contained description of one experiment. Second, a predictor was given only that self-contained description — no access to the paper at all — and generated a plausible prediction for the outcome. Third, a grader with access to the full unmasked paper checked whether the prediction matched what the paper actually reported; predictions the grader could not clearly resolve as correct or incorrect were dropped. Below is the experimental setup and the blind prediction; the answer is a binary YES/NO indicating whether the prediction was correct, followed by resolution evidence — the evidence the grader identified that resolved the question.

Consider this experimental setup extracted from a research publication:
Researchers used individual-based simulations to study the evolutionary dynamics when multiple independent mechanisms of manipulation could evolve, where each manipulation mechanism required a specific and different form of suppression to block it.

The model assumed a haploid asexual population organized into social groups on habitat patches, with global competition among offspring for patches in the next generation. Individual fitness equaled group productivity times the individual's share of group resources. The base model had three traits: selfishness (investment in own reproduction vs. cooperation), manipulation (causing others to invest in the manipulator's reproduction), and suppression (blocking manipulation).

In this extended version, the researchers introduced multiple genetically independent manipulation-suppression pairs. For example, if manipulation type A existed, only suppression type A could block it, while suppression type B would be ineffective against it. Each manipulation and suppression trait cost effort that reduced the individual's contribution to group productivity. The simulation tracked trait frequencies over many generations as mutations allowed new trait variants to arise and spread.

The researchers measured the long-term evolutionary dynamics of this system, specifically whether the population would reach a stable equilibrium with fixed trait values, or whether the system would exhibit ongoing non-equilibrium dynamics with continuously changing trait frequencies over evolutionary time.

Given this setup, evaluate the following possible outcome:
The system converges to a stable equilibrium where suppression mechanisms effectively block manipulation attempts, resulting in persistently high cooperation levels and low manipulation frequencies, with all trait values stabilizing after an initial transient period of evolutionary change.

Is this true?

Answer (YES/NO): NO